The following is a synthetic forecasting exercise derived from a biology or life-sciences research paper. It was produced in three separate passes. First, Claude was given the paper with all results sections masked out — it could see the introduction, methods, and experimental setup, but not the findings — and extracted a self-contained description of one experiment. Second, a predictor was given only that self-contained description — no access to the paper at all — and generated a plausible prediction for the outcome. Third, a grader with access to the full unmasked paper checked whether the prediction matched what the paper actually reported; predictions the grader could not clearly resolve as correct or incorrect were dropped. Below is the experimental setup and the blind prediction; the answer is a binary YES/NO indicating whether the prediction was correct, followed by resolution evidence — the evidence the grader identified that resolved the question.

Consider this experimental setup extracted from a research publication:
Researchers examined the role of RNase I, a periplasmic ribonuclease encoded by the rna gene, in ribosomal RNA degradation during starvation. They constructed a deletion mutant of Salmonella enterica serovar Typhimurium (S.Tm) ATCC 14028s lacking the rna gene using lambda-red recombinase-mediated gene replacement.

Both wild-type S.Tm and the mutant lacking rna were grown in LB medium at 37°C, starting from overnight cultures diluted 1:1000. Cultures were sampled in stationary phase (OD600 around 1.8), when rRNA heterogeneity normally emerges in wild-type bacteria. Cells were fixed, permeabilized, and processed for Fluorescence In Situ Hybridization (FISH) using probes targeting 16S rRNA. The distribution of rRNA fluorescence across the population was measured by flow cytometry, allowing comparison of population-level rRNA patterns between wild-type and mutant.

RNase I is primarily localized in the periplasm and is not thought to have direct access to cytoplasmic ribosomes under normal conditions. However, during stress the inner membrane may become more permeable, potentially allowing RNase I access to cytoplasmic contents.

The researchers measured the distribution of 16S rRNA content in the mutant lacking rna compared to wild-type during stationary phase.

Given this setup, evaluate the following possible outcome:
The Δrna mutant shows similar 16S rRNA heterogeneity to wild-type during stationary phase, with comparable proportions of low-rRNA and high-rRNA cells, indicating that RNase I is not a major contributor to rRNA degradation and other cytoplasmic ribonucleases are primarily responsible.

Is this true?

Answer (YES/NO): NO